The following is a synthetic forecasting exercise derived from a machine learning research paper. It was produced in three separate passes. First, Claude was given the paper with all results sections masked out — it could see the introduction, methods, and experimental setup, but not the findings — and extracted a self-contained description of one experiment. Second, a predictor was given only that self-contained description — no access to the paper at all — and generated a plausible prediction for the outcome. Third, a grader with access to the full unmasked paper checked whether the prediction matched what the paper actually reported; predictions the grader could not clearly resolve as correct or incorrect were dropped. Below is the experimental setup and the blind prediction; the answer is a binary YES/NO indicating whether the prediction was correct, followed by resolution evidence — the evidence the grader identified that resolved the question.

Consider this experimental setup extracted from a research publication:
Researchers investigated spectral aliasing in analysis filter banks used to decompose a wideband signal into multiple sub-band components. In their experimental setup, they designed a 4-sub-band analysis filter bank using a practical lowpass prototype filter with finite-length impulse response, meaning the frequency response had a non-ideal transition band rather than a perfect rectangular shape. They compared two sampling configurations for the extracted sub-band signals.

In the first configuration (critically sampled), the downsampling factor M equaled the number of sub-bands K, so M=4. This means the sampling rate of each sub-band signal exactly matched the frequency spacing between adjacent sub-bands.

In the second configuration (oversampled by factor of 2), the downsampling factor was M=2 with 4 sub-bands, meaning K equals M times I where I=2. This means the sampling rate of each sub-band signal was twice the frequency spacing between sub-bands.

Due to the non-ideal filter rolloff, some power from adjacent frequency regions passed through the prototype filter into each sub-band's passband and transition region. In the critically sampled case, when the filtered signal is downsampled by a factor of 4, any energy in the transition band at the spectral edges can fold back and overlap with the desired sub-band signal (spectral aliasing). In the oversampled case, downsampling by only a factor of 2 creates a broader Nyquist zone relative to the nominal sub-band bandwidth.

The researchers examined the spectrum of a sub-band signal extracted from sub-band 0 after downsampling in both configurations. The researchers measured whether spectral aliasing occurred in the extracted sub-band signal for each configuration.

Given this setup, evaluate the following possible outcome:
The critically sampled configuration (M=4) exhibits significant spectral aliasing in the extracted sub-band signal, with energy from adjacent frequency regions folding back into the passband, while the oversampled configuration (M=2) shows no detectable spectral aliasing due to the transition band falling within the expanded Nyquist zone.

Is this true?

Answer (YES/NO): YES